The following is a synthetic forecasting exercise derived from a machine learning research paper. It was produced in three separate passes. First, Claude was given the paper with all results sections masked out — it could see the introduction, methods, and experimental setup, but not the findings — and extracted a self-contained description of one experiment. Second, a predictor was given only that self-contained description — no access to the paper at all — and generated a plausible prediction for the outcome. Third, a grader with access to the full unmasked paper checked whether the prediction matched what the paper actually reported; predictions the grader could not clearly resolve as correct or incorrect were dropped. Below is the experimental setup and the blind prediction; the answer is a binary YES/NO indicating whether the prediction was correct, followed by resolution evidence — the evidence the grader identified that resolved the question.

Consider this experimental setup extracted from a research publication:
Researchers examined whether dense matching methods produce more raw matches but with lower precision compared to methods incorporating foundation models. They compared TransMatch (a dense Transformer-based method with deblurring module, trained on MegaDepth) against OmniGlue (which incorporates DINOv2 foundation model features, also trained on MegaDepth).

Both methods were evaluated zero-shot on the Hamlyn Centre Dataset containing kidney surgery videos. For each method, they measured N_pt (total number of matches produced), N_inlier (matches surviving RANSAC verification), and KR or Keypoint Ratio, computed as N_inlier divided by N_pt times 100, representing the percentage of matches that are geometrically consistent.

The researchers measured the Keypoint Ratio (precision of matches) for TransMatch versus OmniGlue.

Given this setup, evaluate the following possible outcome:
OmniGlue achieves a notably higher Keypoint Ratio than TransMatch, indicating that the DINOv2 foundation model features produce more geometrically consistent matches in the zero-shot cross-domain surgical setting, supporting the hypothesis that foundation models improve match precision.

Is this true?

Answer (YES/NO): NO